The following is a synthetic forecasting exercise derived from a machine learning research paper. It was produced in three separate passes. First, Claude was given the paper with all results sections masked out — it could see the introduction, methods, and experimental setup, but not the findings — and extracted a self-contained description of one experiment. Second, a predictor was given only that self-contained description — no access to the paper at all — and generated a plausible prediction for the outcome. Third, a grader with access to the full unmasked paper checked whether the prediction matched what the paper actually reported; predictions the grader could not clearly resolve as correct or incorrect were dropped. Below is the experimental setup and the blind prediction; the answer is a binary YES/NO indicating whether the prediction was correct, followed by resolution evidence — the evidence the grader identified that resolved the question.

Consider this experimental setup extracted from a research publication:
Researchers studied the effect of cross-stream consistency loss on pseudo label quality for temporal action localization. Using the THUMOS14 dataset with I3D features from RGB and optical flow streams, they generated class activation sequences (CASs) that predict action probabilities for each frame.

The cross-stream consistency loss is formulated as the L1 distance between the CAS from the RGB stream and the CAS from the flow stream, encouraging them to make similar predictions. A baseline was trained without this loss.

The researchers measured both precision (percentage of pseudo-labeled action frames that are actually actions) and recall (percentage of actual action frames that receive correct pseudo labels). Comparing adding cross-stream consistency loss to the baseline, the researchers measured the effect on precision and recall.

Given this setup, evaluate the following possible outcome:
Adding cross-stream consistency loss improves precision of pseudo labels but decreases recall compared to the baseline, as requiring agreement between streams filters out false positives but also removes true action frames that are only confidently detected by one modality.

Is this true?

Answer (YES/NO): NO